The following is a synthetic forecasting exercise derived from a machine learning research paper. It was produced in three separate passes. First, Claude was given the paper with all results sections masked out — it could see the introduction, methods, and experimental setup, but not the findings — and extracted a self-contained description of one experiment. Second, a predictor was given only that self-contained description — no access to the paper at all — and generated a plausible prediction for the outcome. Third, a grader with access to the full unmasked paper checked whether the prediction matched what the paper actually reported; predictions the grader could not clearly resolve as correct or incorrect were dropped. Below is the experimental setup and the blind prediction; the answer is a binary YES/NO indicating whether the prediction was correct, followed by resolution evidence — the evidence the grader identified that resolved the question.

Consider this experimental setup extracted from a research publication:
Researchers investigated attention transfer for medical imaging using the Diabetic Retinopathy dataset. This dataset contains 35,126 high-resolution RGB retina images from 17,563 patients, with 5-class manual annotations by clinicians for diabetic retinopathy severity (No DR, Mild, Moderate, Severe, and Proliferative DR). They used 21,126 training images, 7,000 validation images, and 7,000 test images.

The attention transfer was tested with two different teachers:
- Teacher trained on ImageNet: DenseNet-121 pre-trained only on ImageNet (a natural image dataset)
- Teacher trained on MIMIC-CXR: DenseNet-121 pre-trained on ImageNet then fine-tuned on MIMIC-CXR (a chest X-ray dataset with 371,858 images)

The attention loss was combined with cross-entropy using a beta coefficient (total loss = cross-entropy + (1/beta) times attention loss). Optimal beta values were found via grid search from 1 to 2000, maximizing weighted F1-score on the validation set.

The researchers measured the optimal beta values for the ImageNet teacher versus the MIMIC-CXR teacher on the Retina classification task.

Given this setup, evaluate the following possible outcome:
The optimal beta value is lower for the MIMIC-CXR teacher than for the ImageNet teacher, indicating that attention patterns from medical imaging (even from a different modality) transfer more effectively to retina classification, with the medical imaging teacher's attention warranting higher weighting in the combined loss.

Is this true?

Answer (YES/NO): NO